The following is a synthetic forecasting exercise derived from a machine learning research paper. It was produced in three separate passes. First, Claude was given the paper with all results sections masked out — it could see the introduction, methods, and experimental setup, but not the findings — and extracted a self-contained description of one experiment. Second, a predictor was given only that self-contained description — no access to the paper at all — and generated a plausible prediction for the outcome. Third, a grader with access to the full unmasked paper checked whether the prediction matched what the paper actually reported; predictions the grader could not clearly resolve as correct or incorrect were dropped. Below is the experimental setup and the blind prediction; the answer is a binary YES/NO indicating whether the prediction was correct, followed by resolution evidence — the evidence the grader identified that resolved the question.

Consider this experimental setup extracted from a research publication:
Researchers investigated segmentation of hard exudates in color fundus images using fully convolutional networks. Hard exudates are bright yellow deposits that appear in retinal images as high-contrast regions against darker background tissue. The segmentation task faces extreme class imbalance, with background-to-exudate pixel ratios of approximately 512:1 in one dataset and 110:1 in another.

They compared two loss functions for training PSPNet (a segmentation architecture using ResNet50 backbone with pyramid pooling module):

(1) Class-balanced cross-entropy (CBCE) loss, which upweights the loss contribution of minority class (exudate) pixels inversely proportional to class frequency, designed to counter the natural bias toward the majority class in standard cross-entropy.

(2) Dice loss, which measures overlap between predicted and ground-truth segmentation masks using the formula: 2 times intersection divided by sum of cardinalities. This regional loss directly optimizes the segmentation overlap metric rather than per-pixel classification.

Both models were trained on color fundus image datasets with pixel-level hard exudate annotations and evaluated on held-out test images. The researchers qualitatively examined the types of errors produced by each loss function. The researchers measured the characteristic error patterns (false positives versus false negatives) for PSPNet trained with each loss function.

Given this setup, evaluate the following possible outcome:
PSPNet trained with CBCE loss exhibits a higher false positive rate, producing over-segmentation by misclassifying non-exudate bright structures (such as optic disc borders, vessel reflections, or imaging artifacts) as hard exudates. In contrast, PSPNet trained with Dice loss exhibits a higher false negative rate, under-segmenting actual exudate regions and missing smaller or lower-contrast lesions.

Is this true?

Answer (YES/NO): YES